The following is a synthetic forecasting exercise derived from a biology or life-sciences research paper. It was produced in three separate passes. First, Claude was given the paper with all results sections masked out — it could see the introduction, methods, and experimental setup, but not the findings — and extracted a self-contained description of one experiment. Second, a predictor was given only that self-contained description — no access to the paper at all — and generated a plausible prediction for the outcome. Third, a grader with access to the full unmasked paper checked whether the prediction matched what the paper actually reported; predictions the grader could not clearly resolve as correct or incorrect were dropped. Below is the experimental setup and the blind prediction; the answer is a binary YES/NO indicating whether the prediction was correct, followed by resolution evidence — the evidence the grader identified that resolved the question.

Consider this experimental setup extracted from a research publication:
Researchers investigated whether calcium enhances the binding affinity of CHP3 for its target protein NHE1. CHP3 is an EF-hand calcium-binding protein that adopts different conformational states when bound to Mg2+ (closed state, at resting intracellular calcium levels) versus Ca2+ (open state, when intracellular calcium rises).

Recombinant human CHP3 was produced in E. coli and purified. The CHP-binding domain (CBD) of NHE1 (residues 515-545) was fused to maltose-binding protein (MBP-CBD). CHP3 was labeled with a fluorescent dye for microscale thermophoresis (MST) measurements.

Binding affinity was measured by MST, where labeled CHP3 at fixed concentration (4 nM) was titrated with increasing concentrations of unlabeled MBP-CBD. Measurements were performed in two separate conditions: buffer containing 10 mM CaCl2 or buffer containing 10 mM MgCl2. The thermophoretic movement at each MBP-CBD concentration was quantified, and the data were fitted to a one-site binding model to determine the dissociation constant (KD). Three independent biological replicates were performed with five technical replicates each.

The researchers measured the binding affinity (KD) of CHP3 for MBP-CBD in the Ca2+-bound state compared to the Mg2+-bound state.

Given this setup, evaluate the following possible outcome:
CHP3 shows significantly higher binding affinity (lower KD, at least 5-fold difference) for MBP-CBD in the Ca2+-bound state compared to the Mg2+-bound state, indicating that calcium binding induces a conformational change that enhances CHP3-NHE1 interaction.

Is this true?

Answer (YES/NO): YES